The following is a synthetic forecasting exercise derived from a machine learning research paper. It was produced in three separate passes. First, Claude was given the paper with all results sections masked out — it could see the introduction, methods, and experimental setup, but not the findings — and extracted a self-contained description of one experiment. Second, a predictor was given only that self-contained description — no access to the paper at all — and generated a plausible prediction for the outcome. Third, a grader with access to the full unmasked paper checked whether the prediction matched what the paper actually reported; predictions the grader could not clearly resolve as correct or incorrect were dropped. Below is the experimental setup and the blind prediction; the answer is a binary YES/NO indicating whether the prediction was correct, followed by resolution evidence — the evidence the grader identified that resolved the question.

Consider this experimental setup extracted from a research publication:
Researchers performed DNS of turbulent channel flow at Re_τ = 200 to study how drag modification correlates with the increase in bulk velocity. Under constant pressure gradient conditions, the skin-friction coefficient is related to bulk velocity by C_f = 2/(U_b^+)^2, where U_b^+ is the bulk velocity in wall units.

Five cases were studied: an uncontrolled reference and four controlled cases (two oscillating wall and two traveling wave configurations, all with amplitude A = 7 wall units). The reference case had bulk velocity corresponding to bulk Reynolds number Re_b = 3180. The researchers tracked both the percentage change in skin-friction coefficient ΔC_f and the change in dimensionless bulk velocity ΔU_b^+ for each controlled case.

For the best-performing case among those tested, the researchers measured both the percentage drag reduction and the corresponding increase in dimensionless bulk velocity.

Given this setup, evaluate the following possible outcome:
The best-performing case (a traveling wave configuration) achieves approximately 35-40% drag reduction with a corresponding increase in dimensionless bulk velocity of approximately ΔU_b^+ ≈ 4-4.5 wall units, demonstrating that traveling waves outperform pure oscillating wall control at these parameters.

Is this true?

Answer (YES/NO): YES